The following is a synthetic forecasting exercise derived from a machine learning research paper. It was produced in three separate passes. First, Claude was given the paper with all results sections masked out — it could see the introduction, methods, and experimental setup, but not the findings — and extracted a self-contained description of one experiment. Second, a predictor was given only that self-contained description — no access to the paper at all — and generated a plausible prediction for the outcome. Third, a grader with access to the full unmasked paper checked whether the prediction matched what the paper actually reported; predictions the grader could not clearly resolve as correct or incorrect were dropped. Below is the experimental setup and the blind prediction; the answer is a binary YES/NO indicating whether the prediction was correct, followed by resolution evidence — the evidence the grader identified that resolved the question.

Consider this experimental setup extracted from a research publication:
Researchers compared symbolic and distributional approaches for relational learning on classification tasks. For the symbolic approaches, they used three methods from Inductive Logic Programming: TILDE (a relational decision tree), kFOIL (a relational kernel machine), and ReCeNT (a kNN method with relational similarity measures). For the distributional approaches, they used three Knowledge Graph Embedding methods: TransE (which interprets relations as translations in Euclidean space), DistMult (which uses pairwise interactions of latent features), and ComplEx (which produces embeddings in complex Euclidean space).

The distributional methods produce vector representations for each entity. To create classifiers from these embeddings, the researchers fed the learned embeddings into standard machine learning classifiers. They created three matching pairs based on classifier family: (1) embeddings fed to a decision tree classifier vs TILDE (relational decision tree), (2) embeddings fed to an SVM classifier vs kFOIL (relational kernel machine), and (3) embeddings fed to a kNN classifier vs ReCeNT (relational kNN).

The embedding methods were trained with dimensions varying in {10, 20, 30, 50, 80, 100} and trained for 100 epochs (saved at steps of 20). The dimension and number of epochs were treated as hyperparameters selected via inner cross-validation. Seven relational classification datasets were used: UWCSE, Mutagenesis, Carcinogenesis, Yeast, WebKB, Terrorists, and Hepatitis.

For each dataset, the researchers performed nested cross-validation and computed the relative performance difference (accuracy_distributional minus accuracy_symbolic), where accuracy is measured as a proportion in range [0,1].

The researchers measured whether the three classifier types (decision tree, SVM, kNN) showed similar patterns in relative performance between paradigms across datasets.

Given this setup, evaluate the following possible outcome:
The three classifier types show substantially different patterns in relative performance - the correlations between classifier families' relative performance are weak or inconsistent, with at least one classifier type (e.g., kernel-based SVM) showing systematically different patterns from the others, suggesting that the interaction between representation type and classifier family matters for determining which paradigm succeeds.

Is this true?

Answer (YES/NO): NO